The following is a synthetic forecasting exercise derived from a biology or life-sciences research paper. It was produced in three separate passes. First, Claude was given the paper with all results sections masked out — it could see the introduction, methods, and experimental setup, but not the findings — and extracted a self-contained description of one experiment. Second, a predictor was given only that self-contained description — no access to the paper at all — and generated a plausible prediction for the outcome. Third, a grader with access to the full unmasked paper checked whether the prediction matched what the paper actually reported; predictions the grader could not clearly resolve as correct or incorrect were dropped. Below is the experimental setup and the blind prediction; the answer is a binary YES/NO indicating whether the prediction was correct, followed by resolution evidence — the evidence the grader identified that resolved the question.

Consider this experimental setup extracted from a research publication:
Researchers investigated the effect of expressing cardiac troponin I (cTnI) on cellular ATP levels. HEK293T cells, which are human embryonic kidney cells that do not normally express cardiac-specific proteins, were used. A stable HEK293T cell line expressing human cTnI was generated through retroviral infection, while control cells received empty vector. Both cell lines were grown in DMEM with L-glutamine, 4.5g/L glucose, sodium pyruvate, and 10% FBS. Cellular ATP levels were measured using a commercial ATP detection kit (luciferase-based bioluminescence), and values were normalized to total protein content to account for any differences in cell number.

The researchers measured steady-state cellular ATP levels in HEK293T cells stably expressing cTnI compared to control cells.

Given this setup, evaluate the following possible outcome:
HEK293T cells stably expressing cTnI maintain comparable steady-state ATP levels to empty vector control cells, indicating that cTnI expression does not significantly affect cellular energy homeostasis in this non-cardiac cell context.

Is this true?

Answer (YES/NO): NO